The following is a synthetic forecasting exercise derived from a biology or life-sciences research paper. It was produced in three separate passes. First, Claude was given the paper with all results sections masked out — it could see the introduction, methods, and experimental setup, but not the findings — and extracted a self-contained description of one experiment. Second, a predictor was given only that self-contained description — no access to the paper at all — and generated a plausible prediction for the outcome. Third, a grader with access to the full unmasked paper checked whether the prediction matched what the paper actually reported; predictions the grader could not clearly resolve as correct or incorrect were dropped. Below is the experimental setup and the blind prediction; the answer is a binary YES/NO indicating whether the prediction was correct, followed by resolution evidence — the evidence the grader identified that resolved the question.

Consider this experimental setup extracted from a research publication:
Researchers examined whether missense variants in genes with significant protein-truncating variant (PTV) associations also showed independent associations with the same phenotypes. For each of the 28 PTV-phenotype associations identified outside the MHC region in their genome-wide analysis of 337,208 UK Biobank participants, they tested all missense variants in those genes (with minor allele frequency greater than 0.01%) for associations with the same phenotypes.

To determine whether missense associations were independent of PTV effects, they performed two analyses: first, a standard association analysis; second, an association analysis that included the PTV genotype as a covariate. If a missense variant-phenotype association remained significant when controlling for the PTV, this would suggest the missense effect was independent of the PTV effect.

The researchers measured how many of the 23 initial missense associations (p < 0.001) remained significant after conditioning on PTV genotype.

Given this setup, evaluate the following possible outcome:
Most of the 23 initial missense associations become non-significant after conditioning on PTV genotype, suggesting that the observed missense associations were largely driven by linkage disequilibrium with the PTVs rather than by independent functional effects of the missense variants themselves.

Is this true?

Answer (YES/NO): NO